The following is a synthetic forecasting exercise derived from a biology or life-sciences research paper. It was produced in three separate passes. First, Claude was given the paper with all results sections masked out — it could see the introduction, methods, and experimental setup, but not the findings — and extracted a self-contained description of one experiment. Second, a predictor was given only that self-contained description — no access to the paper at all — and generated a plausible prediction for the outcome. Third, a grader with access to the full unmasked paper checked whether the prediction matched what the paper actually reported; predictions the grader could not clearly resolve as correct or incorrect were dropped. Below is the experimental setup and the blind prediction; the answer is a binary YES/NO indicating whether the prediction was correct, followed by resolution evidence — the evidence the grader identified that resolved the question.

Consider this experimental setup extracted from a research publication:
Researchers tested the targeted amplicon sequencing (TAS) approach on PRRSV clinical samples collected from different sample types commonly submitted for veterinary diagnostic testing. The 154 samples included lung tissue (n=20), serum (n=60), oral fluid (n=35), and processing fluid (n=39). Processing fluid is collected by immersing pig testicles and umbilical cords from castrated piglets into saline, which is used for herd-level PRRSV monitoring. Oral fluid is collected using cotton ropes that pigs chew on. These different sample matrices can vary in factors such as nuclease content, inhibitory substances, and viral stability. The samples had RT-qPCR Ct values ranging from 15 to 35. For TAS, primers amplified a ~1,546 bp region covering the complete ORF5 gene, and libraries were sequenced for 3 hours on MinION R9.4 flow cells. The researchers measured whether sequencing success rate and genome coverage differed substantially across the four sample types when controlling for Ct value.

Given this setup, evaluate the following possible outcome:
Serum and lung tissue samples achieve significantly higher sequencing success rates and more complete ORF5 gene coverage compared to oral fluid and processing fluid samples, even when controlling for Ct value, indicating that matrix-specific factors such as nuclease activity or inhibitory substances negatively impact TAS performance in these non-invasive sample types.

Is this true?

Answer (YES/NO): NO